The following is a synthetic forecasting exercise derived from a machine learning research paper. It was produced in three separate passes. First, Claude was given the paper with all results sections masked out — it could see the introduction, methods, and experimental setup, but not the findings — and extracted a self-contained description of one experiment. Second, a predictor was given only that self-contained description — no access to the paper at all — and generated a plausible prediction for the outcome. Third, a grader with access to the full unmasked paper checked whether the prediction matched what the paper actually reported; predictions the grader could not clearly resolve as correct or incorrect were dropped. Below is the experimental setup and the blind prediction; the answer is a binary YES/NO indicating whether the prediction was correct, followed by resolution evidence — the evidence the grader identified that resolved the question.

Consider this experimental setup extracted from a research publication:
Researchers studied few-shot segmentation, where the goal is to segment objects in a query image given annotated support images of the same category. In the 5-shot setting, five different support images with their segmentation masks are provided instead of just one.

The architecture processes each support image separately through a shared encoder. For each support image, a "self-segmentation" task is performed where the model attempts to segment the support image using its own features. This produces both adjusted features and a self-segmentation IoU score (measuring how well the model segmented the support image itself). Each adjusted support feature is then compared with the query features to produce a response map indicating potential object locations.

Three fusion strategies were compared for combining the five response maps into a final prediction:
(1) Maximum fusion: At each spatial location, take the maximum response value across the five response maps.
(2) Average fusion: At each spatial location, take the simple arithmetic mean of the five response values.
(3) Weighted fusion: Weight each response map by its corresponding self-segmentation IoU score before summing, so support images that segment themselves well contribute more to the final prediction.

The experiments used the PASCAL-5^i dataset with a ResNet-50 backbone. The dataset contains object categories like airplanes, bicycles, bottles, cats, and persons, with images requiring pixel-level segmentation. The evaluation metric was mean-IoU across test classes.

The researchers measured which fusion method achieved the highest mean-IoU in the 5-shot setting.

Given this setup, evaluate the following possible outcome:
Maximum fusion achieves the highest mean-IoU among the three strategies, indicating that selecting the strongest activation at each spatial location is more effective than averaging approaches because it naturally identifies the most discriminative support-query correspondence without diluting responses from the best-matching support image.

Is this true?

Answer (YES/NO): NO